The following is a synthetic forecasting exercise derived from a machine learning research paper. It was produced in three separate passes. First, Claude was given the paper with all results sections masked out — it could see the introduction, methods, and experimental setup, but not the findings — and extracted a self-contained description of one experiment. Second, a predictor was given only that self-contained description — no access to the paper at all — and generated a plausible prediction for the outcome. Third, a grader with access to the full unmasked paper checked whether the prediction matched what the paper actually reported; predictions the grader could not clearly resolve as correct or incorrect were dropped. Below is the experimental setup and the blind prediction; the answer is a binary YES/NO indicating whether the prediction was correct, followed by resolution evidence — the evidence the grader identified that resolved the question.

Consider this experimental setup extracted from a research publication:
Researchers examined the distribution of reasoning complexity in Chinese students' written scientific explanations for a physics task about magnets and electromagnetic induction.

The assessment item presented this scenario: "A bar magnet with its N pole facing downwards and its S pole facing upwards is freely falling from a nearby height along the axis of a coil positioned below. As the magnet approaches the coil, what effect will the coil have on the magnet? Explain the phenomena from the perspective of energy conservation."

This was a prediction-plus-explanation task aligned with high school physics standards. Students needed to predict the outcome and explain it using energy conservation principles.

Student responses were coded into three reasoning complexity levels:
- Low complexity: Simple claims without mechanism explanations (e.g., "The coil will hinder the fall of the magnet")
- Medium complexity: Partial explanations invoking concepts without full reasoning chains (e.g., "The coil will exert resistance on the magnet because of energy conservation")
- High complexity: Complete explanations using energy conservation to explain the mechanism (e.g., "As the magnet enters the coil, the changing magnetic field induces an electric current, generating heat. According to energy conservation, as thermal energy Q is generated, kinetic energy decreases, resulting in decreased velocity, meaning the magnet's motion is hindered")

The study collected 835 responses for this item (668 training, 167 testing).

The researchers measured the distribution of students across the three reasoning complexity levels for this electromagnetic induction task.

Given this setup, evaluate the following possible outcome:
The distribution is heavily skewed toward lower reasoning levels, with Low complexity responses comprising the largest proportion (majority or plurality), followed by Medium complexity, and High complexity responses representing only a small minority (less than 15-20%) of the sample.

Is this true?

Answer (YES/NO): NO